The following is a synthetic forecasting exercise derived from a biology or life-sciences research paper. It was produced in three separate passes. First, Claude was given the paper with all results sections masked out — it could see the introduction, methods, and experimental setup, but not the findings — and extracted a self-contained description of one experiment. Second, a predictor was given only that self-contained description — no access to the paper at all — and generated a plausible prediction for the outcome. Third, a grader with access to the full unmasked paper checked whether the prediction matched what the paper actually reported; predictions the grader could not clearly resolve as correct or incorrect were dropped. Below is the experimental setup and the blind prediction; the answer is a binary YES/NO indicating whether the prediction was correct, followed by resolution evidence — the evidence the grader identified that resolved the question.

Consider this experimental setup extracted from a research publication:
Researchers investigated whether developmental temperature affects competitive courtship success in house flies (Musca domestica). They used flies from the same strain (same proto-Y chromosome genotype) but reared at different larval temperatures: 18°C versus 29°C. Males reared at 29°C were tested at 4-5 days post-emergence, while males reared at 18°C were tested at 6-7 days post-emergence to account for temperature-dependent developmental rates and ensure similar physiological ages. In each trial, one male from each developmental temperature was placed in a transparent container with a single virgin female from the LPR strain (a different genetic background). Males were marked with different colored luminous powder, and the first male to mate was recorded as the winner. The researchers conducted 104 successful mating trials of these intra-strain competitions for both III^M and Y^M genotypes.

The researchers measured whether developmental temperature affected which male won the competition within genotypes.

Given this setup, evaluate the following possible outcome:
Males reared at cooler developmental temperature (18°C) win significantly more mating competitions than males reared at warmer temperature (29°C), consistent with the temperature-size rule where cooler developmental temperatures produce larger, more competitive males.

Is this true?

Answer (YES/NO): YES